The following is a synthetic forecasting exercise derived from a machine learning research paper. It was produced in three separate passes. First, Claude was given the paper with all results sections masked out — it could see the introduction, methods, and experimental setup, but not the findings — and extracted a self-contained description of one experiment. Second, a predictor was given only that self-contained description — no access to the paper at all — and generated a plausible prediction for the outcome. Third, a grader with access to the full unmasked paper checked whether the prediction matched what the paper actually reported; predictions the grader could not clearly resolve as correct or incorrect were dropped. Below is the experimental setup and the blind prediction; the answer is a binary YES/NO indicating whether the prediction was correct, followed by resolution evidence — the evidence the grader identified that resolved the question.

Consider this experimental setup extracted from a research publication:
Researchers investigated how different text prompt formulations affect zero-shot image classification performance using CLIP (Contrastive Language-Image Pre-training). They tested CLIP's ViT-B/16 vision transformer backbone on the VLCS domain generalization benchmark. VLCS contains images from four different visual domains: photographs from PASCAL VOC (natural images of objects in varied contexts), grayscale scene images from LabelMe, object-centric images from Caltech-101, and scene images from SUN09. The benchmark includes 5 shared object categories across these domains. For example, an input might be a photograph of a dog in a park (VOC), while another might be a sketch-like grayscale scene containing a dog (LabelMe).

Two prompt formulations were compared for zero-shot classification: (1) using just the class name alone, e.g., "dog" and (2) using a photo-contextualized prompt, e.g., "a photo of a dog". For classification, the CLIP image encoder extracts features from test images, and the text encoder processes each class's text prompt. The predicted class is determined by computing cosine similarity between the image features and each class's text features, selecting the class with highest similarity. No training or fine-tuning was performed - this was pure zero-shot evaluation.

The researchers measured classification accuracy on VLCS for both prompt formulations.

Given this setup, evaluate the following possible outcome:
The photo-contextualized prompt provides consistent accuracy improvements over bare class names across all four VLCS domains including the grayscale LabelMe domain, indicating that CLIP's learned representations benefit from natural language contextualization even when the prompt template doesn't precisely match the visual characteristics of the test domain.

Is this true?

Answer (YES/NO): YES